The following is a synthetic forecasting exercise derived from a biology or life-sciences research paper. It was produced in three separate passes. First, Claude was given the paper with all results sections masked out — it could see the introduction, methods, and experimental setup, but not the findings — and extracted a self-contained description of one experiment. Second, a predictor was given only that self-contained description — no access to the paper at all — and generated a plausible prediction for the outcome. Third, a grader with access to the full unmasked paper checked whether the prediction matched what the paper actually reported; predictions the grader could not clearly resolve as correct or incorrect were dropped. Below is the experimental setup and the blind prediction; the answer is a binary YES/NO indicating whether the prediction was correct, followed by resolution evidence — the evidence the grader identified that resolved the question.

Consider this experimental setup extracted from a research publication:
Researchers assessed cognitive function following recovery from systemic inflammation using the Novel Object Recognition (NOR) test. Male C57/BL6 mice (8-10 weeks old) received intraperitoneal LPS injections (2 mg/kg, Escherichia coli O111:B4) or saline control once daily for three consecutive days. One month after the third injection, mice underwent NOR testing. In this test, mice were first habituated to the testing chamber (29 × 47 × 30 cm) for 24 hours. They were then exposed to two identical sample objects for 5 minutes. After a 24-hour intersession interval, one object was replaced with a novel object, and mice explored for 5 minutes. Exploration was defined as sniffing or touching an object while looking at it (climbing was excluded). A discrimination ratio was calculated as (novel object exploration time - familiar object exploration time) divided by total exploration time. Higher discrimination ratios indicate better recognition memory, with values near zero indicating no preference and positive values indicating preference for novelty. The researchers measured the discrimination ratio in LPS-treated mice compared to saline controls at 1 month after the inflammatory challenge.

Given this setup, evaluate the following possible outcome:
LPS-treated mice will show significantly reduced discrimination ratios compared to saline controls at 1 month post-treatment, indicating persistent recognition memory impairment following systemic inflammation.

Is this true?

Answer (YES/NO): YES